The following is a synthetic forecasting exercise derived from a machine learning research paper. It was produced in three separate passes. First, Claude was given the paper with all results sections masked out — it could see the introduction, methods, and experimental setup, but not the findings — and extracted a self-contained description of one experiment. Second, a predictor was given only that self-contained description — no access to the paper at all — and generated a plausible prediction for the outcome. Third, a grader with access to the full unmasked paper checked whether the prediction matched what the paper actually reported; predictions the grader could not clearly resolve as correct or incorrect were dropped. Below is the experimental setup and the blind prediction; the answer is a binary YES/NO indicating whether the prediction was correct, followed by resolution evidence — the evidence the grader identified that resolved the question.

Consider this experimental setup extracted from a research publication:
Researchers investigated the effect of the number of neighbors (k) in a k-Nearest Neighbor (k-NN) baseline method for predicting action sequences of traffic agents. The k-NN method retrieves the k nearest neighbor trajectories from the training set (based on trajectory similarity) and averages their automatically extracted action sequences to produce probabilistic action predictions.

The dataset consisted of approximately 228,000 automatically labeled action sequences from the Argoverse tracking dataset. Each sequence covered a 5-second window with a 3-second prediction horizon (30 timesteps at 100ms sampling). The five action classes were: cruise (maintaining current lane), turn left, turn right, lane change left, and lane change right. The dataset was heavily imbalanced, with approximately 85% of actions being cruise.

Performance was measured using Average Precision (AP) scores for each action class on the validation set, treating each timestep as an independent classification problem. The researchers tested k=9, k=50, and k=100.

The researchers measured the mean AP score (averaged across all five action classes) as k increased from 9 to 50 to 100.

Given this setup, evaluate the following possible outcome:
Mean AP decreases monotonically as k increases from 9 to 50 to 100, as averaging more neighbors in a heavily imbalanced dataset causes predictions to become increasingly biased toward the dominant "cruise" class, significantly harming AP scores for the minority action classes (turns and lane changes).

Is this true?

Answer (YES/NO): NO